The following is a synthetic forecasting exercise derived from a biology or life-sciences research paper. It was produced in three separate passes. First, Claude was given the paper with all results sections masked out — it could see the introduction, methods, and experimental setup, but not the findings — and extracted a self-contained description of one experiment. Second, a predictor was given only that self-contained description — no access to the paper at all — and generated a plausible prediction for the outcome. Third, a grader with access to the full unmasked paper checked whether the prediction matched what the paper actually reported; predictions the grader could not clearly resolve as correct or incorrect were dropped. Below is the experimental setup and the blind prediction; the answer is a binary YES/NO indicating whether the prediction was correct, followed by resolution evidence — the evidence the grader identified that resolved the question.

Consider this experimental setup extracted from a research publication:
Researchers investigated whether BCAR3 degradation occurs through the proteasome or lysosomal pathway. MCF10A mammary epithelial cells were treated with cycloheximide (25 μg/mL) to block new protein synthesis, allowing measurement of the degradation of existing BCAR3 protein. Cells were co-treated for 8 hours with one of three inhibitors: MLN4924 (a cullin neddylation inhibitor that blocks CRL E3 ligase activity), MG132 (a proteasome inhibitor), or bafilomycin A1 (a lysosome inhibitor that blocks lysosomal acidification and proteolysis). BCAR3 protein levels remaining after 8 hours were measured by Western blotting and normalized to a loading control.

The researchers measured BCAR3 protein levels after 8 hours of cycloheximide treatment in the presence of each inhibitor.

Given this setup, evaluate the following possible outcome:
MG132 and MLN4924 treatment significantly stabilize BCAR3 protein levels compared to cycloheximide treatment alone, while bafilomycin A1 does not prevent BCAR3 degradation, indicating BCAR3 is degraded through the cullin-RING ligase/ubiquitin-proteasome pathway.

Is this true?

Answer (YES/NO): YES